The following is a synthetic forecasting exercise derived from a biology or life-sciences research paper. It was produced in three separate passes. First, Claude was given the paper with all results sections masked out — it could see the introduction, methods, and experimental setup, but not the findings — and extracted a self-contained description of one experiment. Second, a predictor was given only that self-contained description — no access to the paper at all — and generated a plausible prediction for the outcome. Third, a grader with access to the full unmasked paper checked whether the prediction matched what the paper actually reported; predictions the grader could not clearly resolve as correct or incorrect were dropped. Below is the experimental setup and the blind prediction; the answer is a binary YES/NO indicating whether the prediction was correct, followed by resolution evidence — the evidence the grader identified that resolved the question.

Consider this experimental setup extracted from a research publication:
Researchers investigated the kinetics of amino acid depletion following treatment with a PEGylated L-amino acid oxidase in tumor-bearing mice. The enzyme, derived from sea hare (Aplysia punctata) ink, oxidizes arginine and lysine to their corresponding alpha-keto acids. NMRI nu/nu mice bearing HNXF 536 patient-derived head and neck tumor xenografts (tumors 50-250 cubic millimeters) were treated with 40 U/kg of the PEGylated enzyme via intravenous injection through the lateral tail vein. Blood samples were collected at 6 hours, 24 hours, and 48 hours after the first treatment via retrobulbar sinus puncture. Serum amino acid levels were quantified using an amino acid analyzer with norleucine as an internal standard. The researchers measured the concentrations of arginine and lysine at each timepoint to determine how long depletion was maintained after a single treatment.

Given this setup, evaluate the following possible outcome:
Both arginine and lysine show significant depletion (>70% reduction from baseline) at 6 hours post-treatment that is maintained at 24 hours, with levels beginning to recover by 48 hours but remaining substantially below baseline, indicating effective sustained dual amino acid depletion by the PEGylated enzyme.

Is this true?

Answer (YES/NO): NO